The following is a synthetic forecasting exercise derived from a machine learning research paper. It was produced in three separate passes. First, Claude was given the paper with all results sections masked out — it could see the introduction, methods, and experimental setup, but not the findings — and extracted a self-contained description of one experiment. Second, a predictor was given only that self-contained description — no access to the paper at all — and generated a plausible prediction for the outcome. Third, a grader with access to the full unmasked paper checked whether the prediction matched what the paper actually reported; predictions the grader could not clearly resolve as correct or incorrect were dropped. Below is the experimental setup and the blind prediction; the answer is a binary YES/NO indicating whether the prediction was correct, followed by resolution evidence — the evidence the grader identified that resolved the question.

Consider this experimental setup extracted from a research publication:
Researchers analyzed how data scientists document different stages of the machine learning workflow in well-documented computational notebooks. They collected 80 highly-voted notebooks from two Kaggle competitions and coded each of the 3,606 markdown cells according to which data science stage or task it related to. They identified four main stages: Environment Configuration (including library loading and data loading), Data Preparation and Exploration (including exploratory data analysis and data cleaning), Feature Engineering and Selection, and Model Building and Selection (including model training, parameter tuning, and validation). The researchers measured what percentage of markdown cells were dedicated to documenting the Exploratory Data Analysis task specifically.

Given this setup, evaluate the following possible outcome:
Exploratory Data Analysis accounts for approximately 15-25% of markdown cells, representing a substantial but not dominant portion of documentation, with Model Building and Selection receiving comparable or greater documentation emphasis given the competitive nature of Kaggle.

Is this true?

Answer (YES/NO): NO